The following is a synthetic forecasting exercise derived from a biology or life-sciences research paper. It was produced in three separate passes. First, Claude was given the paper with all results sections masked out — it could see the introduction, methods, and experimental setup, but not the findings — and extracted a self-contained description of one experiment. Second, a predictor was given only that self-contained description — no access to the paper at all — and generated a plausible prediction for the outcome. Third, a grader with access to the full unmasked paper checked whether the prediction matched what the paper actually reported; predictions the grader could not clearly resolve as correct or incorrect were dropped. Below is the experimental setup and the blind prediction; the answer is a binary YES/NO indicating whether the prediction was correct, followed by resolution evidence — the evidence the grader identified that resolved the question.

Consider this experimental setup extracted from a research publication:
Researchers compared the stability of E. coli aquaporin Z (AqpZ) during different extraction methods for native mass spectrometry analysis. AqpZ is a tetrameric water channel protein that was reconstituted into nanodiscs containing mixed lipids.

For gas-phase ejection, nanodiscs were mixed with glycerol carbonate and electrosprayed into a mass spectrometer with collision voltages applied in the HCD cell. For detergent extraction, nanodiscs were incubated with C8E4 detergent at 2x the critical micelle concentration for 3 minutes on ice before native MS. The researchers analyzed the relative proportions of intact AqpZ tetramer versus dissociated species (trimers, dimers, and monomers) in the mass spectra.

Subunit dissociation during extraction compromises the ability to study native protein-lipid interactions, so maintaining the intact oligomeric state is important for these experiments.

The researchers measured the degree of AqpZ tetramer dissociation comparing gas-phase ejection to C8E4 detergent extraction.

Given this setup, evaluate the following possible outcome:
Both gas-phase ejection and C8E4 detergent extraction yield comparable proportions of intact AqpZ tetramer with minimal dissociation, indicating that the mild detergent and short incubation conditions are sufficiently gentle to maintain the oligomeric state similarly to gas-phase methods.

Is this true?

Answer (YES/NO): NO